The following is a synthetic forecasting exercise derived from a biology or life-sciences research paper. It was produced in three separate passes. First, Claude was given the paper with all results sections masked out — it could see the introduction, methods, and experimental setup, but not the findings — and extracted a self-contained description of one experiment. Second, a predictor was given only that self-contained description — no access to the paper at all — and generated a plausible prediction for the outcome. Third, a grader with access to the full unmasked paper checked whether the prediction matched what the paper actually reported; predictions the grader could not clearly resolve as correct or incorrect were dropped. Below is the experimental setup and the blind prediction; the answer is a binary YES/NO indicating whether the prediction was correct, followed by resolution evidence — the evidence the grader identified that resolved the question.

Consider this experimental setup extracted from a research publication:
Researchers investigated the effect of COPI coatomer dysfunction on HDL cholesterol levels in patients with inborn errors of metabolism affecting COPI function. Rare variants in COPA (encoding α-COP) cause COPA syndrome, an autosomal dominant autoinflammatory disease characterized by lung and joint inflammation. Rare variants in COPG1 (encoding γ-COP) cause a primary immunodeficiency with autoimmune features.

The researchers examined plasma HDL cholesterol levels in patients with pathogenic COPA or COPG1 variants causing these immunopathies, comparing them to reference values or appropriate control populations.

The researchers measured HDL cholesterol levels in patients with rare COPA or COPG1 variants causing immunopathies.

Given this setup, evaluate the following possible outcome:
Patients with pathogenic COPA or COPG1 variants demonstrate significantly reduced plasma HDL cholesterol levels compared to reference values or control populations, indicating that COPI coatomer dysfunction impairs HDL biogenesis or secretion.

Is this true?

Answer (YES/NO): NO